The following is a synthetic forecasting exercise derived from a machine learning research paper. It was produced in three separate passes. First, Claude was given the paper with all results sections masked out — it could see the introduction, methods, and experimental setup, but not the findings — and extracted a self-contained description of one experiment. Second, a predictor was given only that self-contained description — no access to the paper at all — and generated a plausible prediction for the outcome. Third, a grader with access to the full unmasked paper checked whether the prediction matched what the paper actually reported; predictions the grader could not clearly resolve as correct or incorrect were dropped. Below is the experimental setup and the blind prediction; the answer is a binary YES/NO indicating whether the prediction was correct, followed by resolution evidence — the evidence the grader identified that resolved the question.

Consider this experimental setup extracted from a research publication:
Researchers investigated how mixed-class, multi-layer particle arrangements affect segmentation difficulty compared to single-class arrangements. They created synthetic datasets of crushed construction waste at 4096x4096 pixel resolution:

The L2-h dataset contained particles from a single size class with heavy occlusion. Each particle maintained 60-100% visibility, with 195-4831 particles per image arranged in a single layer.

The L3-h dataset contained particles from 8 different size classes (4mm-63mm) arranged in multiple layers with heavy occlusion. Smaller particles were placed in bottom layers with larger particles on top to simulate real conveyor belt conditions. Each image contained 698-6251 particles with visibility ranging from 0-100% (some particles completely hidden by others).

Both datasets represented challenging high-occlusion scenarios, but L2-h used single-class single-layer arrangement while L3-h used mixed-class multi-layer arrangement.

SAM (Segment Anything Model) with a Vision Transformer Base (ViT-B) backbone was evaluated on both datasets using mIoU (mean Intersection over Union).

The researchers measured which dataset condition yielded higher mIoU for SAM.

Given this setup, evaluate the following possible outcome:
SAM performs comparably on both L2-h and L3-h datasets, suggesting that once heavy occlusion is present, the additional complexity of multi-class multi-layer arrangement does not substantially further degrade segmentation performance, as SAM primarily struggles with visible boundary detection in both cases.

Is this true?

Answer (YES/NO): NO